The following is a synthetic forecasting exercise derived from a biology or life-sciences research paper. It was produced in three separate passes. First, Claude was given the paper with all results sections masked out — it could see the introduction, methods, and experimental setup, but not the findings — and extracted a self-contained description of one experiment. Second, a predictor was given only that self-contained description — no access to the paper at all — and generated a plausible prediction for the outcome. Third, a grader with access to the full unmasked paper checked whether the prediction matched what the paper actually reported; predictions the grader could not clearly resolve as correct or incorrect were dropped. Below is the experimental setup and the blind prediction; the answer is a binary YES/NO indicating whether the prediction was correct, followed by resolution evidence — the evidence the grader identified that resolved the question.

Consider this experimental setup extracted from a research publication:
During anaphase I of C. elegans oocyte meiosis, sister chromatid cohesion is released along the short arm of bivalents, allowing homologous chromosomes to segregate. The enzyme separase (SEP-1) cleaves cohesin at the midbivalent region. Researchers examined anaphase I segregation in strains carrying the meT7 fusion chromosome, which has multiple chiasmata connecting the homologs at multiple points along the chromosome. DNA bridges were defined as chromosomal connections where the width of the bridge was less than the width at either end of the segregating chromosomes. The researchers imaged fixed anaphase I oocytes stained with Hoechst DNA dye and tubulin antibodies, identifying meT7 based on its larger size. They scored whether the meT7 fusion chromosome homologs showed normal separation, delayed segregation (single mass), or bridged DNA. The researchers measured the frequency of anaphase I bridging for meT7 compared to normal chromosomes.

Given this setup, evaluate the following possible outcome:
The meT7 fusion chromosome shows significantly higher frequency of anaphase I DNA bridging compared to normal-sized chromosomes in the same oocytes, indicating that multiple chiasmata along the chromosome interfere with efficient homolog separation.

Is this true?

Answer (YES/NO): YES